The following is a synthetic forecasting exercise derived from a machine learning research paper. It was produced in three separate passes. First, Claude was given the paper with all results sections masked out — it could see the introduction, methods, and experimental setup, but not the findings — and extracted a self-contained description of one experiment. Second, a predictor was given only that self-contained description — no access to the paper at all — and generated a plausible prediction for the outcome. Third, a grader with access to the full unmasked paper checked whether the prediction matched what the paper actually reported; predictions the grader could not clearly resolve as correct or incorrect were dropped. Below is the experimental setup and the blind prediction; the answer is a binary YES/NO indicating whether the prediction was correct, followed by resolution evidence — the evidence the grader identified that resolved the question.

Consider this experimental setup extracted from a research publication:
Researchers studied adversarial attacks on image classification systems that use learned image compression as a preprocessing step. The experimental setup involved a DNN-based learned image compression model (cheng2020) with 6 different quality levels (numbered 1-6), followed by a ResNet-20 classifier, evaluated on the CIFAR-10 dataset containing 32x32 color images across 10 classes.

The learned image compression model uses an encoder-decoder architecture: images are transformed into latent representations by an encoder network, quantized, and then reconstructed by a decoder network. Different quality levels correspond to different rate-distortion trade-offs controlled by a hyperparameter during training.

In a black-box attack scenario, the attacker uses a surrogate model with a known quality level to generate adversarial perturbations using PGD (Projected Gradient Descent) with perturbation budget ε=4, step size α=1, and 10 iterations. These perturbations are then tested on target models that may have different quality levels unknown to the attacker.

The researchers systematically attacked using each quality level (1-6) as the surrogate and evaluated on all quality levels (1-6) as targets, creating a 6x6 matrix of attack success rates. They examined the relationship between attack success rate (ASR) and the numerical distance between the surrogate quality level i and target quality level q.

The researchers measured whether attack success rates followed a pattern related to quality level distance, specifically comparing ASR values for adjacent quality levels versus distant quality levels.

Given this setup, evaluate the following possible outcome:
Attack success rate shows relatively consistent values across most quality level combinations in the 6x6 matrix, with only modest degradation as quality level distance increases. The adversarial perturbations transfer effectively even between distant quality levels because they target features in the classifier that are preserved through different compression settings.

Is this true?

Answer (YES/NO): NO